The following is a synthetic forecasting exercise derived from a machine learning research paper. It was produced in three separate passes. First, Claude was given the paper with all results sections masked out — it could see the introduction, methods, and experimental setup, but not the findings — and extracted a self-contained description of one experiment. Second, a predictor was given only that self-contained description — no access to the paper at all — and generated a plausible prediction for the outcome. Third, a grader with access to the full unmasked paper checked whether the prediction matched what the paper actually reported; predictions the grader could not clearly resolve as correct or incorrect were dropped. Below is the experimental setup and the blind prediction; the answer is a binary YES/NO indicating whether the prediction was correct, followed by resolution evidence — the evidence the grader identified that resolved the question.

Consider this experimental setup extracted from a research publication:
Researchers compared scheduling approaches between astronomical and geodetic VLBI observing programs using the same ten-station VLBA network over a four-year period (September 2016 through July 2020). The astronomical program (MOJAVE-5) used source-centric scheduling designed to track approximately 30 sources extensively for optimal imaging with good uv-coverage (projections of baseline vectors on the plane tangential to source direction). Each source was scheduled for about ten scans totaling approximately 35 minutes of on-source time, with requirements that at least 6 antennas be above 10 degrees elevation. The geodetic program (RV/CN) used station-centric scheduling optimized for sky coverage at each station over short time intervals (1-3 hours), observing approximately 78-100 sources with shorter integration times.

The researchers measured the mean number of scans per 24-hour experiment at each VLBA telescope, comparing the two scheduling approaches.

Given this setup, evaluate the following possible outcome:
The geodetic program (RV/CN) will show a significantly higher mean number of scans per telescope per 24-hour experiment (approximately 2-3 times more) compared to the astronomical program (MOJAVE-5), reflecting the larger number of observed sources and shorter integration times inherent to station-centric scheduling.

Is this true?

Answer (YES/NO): YES